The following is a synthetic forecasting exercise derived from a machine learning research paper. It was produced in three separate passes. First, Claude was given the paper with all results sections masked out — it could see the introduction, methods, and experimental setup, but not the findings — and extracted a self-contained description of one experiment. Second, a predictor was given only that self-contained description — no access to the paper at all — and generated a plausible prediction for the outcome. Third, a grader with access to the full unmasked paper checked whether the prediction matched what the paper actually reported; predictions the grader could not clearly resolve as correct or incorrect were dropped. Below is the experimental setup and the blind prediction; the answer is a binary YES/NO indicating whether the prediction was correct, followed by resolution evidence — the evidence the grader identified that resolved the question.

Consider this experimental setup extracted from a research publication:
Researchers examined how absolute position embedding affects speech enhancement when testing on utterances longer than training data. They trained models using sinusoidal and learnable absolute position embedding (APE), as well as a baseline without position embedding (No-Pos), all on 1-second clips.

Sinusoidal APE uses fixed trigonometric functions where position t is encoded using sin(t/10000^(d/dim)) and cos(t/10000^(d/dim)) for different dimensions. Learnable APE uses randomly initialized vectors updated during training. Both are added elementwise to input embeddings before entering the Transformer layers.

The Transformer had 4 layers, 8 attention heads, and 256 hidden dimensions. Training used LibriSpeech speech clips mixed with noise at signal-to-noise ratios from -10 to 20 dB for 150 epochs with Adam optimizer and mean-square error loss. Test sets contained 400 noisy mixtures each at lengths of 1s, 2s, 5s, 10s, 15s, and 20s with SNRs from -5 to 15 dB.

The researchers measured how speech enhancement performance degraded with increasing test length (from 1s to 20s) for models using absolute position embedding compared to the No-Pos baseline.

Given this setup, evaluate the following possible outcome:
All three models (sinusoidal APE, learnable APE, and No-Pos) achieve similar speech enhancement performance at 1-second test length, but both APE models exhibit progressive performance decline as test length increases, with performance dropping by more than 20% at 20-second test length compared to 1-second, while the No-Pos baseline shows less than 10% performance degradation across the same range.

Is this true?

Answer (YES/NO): NO